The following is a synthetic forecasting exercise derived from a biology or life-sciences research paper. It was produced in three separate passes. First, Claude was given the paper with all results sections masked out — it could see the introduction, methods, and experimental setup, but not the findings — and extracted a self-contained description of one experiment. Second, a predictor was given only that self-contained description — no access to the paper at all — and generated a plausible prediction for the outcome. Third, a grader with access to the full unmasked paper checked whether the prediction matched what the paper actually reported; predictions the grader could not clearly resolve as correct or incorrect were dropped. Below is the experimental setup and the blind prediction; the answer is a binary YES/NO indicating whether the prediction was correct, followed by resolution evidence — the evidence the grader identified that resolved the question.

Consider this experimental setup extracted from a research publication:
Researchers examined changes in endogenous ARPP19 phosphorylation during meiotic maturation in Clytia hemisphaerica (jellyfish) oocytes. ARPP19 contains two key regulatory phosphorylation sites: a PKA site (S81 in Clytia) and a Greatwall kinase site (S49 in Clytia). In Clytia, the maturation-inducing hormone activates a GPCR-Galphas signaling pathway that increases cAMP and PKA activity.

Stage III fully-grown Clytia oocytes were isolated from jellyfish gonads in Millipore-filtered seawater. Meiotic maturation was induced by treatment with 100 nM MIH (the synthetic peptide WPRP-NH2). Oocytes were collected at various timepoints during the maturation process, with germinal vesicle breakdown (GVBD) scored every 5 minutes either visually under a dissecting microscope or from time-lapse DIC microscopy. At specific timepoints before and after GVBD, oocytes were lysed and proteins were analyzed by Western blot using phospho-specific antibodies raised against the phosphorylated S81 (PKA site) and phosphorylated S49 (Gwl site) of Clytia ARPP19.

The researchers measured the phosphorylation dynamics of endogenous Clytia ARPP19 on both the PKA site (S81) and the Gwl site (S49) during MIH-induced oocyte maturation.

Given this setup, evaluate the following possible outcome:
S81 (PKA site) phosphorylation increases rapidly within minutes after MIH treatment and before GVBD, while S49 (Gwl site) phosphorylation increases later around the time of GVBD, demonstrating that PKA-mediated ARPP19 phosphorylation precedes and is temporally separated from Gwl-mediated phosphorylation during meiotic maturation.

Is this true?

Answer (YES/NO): NO